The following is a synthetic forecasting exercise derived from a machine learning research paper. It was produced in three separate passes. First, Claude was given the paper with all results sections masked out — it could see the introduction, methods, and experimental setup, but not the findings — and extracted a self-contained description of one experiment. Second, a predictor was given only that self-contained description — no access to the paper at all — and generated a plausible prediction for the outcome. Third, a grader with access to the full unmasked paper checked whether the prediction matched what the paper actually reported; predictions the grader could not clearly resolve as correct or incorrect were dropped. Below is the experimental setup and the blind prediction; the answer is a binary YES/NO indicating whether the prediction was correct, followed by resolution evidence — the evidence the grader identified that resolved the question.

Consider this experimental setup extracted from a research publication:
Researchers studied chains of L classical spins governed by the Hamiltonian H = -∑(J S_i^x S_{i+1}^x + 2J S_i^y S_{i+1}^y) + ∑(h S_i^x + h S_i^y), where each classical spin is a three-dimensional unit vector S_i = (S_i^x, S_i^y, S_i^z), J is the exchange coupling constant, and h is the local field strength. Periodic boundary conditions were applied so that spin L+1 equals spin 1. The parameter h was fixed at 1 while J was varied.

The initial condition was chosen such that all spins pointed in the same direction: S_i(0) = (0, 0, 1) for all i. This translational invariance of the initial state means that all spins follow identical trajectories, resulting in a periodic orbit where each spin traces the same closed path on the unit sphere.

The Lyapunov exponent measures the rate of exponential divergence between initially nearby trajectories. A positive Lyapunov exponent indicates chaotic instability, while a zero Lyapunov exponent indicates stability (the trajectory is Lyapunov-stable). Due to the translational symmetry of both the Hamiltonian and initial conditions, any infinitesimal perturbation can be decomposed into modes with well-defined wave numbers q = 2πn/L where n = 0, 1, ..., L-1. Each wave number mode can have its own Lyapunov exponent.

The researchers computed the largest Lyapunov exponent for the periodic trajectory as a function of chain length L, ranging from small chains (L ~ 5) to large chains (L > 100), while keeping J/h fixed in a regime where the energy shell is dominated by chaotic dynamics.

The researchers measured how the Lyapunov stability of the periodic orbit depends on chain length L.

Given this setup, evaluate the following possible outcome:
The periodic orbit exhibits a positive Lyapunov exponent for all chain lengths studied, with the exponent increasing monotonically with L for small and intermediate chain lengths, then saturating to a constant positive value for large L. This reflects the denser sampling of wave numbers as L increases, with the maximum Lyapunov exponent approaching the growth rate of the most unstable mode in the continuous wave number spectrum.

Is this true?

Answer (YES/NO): NO